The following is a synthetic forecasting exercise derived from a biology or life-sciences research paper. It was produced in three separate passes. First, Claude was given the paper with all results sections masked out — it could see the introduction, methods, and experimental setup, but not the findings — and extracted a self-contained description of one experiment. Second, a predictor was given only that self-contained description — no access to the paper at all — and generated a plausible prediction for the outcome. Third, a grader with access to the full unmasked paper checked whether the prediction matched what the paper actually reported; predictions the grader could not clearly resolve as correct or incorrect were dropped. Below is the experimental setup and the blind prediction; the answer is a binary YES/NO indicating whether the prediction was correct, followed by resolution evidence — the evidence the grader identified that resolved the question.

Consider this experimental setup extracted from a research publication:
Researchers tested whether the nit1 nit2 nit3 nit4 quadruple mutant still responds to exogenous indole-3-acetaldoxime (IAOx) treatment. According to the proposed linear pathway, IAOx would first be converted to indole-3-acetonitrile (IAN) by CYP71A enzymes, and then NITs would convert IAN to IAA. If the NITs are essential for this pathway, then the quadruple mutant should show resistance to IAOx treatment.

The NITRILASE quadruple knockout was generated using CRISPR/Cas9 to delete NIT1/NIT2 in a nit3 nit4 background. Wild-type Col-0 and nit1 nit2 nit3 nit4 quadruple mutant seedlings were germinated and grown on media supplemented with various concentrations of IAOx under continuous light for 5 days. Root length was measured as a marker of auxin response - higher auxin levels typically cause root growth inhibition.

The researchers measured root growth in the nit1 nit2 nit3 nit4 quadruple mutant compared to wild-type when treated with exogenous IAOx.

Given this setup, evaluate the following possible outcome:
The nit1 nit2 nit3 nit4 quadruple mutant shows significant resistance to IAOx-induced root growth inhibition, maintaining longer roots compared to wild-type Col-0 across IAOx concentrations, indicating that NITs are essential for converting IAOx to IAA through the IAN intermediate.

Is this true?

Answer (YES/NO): NO